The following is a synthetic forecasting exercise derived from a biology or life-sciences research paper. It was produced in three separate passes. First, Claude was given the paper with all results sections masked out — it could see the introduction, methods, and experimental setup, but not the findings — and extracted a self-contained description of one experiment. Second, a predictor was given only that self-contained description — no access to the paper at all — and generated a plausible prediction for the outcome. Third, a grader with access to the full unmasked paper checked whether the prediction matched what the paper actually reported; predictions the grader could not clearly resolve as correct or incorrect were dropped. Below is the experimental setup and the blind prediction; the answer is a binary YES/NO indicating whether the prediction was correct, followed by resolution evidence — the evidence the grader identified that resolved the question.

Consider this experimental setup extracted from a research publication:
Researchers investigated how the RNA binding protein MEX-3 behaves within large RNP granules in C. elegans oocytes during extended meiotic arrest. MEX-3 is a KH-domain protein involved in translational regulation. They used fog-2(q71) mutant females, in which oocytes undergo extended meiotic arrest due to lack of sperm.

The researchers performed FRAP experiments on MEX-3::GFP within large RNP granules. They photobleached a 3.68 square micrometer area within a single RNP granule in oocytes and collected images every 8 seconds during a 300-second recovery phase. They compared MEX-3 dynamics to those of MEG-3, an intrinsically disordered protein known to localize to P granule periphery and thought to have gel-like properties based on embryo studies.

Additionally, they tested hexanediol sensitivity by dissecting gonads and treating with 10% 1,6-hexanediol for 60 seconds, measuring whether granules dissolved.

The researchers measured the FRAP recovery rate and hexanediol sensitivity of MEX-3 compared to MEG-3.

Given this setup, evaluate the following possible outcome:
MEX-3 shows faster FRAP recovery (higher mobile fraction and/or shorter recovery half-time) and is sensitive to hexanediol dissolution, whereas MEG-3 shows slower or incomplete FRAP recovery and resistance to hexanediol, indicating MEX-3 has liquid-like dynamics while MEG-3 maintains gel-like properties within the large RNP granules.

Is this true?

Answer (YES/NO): NO